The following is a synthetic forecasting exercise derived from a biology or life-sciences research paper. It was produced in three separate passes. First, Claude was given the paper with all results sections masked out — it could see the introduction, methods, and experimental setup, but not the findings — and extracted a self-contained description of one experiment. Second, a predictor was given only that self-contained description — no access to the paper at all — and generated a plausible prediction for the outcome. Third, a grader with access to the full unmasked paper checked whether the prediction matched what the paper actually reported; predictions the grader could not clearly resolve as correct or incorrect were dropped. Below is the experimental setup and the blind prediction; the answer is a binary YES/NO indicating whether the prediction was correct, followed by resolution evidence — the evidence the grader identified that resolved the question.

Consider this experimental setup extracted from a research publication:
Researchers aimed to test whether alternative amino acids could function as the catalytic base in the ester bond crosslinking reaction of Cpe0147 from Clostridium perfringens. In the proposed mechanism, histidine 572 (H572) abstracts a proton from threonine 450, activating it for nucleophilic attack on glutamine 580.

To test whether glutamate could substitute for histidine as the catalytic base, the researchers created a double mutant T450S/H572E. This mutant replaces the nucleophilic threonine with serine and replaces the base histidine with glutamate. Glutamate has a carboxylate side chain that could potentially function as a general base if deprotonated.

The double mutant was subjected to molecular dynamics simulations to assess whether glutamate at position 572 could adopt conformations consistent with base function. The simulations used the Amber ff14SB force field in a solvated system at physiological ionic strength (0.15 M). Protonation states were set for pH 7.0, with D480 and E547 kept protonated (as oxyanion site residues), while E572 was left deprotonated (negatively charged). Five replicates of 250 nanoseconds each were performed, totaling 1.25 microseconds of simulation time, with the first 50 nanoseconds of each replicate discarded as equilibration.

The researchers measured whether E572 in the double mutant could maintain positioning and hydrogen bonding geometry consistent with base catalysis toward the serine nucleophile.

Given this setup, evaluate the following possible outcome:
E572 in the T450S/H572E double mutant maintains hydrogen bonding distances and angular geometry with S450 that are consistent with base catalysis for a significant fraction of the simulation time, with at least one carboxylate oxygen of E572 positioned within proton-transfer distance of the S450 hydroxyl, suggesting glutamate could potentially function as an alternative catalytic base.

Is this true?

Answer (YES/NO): YES